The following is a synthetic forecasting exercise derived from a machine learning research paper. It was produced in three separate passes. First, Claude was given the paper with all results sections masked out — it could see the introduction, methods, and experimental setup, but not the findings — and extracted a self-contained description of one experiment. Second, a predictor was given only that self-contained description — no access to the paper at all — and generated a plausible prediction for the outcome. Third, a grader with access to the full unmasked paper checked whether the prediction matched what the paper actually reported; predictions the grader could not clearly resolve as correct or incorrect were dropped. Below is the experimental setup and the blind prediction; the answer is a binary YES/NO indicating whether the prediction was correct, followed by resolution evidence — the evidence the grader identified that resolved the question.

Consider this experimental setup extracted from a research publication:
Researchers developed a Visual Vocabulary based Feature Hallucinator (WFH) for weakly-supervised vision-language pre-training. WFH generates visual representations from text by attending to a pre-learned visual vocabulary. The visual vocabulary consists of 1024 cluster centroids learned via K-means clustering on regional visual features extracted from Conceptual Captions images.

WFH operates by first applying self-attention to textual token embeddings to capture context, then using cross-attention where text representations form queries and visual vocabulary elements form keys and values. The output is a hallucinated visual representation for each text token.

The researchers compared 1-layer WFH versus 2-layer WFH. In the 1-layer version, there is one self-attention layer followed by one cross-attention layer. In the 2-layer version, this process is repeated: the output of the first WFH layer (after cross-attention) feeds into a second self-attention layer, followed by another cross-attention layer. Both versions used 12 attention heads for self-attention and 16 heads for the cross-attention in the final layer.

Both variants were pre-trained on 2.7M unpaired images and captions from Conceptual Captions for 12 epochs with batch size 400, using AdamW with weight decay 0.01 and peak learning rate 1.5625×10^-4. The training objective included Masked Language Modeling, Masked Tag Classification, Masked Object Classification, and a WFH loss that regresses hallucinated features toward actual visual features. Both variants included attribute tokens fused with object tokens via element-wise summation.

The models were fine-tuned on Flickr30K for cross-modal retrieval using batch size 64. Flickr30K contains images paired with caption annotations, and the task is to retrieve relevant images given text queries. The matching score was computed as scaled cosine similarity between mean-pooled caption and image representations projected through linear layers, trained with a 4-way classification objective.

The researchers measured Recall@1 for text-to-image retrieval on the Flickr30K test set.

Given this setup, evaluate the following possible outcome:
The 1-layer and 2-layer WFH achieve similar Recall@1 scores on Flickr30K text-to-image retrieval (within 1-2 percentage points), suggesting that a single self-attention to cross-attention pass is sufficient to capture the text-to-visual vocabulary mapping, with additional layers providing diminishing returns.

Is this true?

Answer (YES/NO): NO